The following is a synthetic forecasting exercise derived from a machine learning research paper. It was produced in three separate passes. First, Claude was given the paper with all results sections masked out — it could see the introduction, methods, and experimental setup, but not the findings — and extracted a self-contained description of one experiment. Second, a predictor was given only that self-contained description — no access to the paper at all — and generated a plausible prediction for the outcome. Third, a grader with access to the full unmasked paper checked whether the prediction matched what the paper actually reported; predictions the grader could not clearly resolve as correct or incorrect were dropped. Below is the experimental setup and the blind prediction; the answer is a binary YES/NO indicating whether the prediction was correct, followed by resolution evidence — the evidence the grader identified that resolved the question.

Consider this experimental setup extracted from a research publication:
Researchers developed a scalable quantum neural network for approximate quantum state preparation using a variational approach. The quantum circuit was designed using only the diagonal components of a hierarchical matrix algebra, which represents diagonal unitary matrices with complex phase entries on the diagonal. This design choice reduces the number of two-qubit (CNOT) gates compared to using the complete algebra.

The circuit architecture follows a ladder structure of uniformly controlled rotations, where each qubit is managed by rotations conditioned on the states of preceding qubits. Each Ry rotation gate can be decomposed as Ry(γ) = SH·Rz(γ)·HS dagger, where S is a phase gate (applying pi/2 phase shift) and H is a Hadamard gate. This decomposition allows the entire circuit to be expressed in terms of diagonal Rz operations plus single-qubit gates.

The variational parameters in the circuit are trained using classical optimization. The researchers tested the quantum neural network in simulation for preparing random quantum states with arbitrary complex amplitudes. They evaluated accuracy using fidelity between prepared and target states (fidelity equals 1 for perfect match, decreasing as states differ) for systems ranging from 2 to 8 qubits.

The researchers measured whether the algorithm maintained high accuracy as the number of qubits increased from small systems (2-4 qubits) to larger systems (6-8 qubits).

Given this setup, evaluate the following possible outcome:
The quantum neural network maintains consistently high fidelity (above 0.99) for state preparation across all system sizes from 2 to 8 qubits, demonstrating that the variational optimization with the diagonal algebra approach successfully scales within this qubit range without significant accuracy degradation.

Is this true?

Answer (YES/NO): NO